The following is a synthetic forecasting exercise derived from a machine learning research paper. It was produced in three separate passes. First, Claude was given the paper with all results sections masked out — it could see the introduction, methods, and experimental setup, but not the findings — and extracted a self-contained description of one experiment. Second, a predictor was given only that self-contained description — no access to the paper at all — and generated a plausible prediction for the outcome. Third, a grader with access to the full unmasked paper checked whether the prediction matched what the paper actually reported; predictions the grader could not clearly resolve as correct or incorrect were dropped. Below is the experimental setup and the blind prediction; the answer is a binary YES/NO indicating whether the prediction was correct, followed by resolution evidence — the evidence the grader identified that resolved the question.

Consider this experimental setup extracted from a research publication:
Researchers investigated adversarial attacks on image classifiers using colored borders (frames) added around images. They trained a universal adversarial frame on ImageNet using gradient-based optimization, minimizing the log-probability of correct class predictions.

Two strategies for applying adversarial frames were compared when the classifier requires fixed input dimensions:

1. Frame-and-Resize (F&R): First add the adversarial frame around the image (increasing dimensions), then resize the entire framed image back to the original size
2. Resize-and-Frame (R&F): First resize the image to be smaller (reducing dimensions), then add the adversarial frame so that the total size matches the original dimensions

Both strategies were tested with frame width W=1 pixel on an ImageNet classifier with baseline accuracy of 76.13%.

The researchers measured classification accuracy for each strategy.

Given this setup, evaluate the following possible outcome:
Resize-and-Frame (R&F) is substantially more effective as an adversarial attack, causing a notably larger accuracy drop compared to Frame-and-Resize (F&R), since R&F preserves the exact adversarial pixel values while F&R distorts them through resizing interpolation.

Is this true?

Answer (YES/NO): YES